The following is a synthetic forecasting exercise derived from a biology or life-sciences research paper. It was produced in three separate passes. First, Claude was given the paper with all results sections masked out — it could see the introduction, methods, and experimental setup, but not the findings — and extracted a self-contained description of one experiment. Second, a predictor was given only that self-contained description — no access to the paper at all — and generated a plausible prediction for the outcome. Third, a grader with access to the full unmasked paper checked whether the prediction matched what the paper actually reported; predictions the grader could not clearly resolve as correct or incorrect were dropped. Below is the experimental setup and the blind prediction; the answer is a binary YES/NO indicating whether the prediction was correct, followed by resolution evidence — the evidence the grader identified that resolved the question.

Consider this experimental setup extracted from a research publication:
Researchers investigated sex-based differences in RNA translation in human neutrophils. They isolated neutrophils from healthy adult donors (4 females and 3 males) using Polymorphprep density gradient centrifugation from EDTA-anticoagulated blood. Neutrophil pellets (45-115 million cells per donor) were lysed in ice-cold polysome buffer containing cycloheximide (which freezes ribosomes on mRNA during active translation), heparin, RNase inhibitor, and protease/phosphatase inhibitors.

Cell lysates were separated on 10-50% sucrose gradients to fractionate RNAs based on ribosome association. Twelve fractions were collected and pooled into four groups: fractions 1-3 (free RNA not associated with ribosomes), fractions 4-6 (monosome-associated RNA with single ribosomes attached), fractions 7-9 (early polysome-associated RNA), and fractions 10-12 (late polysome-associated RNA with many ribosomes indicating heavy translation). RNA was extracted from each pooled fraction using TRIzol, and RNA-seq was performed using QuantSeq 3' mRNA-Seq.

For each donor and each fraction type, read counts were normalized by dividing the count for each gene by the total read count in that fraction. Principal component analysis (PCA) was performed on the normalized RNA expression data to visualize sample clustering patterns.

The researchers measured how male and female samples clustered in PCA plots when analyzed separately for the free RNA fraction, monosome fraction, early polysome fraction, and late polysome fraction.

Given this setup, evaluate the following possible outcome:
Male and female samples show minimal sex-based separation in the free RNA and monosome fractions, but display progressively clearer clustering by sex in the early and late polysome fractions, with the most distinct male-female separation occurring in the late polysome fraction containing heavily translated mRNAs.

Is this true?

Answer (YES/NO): NO